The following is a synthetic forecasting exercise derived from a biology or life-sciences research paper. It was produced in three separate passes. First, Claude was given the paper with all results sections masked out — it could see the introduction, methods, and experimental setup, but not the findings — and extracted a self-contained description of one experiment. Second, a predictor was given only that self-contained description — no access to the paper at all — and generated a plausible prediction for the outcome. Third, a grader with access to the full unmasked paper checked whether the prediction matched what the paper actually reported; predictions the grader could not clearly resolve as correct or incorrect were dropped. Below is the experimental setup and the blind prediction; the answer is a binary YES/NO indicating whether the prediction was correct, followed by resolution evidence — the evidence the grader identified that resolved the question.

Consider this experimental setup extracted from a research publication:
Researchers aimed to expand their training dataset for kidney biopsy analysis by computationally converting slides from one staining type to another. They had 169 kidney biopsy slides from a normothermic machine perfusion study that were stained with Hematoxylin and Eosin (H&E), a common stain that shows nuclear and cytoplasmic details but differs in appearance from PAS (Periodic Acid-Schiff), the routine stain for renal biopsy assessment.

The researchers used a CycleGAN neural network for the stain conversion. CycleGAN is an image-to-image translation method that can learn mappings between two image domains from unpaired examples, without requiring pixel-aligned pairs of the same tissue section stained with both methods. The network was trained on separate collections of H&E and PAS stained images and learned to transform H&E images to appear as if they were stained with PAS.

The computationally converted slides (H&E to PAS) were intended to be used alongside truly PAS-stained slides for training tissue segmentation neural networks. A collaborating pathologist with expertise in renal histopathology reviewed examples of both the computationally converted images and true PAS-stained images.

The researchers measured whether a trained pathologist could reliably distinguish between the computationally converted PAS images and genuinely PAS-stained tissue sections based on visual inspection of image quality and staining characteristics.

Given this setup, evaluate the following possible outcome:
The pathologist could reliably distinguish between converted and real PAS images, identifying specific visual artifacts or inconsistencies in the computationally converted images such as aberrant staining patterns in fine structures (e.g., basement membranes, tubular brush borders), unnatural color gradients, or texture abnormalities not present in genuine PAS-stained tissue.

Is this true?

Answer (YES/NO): NO